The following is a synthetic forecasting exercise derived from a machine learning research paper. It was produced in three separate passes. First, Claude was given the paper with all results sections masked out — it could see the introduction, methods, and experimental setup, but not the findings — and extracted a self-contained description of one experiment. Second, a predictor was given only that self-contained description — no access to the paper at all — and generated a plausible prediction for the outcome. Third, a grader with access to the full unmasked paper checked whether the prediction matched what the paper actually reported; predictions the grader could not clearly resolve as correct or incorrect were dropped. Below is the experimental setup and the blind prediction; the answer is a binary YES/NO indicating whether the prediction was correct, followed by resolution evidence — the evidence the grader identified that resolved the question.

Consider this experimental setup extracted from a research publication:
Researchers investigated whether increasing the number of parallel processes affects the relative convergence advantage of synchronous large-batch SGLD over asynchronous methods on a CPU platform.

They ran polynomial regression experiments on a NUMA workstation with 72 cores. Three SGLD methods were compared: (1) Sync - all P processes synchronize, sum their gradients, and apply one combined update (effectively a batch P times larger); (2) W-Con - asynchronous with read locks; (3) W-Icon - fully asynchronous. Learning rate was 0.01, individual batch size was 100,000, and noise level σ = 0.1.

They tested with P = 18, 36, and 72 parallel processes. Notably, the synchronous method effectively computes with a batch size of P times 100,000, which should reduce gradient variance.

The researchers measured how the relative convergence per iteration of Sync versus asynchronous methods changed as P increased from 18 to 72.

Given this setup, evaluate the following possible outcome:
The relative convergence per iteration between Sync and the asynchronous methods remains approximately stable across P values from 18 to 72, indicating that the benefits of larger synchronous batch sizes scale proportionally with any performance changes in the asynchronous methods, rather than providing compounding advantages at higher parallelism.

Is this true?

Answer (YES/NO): NO